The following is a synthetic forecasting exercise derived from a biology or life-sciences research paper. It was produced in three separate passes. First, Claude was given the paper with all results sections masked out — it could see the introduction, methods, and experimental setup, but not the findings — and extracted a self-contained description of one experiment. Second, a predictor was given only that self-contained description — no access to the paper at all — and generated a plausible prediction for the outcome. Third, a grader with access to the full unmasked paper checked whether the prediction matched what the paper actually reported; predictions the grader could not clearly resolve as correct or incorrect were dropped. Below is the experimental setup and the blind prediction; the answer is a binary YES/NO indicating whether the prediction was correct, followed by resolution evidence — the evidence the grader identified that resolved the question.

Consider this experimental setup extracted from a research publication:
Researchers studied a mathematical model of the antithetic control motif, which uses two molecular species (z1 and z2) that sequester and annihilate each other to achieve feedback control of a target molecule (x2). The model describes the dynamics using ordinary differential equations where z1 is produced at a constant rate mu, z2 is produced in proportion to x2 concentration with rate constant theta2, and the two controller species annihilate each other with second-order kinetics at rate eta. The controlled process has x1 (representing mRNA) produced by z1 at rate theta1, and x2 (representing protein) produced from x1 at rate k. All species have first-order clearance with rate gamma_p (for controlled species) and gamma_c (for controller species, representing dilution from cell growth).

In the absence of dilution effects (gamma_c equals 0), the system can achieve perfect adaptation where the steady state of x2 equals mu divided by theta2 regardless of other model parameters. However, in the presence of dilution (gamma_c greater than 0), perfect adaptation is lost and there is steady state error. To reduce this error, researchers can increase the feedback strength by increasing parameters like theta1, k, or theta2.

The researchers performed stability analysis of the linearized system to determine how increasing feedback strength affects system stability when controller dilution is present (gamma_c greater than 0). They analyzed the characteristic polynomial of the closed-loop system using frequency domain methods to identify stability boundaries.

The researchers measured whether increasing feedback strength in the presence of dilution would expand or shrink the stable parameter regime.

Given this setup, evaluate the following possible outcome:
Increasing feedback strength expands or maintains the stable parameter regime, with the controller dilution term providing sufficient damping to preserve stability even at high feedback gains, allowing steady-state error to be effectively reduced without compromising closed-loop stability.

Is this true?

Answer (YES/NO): NO